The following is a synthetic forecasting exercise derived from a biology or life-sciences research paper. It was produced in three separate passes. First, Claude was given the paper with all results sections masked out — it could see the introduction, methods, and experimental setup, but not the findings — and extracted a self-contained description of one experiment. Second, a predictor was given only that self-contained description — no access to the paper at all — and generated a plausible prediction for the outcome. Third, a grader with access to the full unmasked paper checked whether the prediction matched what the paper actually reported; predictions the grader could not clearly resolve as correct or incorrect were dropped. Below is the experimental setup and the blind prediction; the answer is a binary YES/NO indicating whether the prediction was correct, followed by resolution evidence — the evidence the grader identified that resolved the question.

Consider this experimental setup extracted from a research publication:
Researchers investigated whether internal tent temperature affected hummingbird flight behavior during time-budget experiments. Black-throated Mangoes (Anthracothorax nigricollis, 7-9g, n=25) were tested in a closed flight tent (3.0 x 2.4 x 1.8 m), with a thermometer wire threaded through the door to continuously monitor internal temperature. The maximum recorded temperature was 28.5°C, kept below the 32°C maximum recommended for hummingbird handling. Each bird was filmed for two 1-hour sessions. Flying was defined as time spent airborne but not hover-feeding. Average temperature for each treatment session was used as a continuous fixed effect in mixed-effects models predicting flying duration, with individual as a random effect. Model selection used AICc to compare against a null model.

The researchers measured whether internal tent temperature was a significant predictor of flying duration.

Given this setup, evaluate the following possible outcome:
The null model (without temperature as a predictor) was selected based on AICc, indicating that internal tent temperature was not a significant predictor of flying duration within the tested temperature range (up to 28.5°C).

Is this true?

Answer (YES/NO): NO